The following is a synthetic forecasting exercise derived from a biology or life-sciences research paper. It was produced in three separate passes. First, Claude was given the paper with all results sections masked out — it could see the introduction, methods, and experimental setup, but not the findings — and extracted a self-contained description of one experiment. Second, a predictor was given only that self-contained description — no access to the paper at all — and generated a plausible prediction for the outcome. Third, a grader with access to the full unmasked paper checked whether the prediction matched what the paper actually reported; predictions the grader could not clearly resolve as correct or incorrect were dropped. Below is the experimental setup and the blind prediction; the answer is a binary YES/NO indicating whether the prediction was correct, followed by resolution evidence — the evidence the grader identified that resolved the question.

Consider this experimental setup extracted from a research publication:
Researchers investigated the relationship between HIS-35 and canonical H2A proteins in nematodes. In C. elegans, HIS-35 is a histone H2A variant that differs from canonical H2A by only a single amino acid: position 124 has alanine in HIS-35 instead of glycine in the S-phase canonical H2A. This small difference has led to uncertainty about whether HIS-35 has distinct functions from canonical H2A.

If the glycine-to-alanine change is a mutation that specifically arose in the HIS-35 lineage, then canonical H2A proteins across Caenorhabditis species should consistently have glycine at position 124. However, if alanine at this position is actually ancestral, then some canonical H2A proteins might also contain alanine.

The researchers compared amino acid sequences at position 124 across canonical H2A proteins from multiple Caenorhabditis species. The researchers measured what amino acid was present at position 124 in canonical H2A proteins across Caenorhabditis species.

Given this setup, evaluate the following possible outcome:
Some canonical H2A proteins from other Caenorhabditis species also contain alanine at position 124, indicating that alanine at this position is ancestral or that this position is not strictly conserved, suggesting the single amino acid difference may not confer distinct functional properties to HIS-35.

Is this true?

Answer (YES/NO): YES